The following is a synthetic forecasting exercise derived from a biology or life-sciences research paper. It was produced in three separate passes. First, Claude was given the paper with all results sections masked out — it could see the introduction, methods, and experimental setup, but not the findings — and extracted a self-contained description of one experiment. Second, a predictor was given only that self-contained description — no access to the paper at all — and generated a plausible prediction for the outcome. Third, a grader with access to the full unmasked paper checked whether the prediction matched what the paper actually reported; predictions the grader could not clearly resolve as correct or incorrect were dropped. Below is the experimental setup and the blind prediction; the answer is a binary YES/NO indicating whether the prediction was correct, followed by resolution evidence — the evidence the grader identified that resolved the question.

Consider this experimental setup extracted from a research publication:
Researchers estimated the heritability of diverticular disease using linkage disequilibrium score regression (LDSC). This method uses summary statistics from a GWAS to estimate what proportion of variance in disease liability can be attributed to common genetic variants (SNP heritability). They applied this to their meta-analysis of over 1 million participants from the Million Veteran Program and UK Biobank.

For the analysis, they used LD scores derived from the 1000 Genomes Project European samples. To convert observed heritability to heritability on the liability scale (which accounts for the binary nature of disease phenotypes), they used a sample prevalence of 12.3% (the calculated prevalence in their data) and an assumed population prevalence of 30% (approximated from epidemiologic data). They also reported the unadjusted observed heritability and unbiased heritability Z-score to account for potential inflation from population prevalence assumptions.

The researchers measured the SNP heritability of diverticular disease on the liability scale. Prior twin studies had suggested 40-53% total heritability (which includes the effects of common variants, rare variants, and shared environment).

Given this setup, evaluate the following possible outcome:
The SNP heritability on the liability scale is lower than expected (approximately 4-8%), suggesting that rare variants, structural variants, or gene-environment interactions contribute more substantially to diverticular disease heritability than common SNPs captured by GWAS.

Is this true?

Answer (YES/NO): NO